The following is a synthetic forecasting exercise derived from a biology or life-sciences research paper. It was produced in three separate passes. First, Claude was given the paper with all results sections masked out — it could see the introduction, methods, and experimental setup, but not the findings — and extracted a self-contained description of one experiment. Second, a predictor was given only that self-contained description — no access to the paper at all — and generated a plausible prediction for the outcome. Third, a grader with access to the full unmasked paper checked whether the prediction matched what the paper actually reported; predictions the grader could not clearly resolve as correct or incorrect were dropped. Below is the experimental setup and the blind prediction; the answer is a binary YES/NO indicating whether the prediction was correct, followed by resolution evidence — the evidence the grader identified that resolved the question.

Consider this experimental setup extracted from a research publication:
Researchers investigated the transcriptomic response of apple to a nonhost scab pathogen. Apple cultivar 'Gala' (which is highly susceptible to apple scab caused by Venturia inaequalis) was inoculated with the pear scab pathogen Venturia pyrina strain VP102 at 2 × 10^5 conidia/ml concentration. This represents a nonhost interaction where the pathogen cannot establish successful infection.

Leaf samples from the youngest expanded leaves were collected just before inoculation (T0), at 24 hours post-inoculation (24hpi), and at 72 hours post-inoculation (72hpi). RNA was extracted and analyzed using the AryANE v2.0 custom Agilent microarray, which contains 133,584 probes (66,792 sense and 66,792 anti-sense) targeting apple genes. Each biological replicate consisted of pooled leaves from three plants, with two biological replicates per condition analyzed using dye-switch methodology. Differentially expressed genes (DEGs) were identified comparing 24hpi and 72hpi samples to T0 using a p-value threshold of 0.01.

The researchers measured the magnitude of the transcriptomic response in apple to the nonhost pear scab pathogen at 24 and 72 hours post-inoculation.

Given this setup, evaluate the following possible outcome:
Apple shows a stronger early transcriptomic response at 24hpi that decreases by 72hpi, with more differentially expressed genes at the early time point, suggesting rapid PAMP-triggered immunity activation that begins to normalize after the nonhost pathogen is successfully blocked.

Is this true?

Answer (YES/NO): NO